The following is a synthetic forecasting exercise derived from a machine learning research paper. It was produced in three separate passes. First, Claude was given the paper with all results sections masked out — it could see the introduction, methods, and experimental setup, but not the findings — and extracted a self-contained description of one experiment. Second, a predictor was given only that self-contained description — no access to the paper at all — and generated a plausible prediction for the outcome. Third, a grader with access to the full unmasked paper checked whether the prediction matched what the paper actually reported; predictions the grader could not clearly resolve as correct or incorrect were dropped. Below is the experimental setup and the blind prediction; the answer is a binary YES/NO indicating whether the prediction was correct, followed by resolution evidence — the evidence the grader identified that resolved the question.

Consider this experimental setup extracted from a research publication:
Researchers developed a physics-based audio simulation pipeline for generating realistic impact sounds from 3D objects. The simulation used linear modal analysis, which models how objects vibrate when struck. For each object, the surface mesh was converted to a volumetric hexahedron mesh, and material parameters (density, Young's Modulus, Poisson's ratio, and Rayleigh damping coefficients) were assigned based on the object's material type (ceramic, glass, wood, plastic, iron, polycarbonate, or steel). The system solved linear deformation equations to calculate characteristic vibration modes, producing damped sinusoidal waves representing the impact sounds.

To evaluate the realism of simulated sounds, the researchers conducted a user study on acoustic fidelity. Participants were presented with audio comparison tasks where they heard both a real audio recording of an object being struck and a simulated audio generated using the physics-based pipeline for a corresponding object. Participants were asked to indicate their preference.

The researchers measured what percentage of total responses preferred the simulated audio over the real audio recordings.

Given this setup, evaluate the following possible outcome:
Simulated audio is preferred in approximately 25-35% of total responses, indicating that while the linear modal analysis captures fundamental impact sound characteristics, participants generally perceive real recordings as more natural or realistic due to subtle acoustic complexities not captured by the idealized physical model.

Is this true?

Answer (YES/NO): NO